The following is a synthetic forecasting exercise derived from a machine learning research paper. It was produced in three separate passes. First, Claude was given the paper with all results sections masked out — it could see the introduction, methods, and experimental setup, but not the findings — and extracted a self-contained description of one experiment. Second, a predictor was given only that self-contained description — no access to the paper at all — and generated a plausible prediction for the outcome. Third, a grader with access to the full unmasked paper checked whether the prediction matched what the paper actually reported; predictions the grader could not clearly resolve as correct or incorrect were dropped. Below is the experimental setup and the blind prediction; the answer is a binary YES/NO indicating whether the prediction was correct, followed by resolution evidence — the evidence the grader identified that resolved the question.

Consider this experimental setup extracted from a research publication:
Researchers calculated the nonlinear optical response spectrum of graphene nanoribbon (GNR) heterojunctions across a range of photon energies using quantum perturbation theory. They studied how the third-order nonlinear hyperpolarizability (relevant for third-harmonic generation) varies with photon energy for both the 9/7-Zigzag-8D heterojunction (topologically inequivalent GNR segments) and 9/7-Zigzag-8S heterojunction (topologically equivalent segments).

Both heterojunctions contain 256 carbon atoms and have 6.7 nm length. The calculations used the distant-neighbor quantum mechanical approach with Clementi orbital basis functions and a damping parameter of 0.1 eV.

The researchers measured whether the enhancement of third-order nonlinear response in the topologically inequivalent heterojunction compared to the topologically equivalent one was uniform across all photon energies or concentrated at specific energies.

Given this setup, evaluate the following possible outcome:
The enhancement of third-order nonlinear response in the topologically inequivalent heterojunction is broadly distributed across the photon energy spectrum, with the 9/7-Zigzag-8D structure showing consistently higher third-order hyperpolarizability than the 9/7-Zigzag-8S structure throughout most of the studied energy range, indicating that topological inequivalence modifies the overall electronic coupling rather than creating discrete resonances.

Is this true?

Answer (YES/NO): NO